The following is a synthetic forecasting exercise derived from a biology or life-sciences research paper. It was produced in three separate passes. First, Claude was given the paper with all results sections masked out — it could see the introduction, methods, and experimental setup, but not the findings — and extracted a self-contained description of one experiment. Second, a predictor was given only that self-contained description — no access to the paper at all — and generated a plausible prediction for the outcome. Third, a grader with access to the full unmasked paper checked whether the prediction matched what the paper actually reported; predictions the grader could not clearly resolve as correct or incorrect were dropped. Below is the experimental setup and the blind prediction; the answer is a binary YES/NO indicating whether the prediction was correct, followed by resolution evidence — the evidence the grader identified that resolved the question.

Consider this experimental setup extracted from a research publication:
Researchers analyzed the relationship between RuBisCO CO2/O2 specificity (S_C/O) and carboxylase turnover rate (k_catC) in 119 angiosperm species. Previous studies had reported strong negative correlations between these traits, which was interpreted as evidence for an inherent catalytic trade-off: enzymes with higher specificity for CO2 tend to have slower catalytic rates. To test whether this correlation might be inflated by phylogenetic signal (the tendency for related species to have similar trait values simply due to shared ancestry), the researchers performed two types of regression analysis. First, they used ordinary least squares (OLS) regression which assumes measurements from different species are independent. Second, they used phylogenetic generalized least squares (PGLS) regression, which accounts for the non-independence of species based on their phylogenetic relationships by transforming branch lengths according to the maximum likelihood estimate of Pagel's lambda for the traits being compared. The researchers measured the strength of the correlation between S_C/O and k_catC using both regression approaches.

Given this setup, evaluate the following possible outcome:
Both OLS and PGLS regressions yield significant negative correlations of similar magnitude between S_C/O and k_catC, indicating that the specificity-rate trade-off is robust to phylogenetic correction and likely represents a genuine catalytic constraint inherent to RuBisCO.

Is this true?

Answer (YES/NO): NO